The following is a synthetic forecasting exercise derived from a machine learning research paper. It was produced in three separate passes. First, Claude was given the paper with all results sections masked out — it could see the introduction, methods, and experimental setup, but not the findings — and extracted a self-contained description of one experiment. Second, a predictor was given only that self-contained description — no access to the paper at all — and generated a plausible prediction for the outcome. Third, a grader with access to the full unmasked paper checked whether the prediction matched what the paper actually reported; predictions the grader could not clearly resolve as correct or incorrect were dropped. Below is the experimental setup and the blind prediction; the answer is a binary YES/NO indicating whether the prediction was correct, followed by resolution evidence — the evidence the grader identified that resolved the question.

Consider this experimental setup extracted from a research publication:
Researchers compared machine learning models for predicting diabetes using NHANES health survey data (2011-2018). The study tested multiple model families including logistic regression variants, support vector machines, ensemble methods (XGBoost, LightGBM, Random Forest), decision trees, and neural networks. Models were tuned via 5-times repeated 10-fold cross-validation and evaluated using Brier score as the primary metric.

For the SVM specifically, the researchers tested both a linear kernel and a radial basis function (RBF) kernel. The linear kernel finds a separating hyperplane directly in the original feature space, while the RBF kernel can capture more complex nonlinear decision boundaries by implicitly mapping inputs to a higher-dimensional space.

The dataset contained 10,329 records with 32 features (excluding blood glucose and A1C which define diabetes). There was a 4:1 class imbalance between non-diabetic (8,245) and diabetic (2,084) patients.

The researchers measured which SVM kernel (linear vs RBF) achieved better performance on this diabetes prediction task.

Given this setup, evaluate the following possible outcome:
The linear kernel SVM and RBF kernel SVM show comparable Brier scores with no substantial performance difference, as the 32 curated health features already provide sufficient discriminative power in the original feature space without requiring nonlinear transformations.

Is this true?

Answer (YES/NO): NO